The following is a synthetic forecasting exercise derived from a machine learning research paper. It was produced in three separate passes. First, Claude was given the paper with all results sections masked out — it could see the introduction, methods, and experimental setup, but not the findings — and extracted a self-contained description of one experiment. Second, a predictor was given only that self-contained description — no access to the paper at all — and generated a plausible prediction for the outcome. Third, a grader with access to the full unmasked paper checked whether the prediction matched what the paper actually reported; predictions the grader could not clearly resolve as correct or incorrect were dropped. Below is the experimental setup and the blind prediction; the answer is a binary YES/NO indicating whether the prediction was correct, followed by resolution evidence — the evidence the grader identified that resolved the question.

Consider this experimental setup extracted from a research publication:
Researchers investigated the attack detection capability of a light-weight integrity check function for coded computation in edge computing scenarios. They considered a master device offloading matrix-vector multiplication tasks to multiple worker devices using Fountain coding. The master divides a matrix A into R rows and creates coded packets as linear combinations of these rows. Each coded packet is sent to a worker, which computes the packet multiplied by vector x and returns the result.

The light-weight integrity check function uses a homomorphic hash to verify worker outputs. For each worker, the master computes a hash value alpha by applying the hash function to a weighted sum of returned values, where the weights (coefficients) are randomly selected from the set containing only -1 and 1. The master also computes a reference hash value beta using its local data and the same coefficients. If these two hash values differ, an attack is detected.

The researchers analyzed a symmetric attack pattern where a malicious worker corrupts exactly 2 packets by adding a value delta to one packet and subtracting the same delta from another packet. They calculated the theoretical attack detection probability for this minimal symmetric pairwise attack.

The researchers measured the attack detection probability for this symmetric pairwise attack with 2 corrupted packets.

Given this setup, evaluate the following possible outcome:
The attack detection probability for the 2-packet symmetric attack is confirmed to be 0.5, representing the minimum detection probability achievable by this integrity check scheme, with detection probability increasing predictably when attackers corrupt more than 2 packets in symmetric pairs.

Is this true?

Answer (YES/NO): YES